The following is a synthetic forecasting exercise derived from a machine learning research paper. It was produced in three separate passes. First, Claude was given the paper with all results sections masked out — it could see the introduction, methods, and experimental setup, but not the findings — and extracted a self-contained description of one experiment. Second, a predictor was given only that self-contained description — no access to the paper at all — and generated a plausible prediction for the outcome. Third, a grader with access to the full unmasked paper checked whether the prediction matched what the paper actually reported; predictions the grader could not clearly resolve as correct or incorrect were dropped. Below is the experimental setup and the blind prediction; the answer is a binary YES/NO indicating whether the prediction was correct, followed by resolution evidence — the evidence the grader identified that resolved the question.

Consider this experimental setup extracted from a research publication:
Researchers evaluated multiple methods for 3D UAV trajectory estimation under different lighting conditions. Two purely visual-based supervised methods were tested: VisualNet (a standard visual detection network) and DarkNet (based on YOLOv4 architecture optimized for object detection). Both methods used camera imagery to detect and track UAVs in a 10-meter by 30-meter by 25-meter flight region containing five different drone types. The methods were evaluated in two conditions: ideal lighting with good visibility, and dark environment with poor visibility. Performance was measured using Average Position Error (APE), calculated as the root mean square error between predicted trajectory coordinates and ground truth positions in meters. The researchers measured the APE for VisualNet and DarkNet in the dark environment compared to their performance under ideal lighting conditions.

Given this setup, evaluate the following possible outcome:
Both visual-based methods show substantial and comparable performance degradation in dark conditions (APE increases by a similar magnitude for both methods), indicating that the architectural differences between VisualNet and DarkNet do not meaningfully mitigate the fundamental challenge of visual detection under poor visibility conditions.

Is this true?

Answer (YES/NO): NO